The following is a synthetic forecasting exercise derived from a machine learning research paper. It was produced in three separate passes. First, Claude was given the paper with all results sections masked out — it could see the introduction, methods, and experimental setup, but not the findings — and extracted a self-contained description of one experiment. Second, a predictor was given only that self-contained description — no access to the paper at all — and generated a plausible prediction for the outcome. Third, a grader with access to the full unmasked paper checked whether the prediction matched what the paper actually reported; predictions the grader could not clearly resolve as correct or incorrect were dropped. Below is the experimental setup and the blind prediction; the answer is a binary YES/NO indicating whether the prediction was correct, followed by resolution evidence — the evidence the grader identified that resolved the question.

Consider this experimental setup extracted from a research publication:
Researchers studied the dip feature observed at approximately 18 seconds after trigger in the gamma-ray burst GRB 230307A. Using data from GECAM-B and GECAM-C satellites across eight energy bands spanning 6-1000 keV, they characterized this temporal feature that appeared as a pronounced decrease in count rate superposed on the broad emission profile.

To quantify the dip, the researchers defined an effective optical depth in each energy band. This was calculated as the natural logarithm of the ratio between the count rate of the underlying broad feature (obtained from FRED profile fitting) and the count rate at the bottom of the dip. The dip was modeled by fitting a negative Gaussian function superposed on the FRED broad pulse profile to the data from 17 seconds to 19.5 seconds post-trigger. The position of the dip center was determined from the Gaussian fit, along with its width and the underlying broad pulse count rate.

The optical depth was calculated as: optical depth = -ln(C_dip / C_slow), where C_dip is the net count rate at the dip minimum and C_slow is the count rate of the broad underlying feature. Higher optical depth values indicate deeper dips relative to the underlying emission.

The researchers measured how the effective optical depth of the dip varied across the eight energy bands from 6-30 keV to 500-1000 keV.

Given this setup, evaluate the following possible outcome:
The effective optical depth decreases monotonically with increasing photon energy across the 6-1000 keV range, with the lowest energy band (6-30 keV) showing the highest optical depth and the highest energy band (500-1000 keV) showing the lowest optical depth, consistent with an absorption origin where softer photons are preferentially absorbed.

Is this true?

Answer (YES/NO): NO